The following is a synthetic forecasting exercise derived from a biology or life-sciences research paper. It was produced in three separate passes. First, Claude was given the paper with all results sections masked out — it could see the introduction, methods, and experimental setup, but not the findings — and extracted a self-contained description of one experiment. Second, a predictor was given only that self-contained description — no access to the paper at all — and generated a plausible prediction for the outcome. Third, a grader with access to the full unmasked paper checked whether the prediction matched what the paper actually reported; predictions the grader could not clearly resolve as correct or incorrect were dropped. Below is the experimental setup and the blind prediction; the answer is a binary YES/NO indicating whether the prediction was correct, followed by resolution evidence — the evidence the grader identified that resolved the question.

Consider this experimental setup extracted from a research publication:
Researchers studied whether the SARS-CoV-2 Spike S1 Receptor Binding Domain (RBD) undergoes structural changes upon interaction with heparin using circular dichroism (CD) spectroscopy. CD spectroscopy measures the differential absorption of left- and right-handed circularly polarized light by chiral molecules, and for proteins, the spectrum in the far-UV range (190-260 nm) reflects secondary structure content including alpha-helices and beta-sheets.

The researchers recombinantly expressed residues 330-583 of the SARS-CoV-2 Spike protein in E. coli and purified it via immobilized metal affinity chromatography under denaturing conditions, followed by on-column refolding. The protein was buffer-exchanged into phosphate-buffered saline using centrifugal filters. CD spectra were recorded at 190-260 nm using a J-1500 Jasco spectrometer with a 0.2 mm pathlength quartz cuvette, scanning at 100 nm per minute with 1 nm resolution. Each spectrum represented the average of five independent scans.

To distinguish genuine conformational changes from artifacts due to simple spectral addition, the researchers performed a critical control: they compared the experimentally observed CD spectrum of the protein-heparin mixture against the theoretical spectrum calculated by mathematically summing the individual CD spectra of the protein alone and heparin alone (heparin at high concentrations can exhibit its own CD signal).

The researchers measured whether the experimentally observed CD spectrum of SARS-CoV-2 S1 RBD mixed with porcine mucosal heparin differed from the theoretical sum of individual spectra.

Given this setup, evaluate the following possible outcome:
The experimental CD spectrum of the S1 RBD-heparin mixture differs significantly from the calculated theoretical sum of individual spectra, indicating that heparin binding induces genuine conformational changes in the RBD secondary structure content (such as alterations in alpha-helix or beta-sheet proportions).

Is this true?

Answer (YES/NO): YES